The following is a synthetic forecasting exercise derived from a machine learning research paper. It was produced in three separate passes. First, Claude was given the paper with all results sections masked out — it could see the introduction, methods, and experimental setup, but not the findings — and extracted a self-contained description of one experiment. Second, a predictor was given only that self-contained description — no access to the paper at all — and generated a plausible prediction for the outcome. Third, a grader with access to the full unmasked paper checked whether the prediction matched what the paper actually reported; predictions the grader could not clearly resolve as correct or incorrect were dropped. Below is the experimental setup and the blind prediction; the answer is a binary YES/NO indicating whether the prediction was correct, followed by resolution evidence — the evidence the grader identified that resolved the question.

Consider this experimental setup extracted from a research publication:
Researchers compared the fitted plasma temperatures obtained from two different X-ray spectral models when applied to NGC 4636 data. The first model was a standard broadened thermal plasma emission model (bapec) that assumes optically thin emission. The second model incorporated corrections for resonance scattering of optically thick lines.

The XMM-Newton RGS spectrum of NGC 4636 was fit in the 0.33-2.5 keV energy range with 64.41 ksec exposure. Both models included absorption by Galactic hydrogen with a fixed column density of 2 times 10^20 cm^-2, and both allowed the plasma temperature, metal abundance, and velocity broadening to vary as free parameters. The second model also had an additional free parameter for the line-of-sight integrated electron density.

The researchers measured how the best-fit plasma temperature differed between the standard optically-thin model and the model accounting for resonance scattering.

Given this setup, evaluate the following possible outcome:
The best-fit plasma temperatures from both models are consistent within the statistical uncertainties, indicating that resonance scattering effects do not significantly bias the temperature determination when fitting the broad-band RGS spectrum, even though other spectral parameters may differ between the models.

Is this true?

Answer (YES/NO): YES